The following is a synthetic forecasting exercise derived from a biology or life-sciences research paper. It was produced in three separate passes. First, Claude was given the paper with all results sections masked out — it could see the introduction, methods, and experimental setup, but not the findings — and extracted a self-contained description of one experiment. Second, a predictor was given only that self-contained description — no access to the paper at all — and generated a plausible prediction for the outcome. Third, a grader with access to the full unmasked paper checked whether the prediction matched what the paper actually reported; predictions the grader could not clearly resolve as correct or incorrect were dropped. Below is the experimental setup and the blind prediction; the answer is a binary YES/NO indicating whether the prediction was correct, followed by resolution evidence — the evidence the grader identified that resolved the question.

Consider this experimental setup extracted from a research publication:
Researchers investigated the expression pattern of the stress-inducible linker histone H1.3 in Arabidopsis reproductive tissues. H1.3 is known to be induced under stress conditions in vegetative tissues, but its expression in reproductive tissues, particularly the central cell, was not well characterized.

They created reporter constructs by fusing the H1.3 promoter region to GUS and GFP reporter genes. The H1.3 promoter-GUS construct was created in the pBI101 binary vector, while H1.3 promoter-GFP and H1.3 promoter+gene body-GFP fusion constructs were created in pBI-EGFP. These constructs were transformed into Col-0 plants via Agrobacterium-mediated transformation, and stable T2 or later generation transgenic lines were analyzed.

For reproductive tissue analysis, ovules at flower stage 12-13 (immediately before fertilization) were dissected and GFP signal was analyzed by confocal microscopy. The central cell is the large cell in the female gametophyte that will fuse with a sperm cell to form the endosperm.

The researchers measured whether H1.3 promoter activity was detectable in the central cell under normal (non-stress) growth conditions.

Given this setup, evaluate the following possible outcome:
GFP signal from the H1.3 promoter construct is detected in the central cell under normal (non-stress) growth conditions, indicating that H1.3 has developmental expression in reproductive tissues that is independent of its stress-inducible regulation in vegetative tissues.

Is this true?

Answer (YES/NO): NO